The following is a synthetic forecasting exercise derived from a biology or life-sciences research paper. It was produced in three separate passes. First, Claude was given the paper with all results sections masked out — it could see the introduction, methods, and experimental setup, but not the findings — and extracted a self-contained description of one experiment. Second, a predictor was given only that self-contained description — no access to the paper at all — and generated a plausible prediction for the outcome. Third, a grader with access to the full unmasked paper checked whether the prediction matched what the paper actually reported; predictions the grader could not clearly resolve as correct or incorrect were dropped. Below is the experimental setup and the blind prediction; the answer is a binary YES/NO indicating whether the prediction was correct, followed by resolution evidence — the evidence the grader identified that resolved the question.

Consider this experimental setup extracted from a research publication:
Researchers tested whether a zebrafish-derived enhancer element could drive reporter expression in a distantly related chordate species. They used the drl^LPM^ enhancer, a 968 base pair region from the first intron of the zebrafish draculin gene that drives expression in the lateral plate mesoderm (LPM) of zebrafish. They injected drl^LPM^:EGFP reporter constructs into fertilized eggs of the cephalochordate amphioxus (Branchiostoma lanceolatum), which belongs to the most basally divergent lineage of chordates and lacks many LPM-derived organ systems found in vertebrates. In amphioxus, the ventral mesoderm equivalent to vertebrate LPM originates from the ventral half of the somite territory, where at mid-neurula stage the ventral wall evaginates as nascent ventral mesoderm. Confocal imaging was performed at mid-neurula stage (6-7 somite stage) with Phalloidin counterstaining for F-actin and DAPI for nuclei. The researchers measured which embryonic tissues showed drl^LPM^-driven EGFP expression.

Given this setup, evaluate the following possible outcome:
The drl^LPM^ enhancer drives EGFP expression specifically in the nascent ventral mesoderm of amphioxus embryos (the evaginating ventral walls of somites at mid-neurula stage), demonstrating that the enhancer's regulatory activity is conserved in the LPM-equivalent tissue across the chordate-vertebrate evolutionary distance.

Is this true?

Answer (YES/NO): NO